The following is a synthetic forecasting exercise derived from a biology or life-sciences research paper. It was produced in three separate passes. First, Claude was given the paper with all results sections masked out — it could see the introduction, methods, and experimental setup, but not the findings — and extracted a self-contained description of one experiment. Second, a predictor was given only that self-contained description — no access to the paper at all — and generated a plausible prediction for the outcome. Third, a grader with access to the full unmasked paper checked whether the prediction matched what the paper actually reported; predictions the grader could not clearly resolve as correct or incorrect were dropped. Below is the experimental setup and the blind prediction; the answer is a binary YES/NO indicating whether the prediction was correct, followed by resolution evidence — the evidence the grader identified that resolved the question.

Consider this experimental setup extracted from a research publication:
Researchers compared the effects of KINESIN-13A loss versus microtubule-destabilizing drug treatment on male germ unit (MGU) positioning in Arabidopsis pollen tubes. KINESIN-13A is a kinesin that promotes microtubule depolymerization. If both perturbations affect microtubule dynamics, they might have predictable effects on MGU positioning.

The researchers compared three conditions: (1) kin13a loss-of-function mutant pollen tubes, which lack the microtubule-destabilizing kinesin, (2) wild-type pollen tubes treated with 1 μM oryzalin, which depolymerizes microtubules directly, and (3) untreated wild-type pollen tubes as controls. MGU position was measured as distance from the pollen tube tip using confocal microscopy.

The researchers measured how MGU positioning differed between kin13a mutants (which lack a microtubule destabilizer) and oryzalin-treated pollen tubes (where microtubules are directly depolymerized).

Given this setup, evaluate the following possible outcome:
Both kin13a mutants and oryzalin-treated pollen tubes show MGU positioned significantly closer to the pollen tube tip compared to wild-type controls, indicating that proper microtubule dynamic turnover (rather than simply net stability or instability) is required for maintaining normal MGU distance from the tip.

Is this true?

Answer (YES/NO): NO